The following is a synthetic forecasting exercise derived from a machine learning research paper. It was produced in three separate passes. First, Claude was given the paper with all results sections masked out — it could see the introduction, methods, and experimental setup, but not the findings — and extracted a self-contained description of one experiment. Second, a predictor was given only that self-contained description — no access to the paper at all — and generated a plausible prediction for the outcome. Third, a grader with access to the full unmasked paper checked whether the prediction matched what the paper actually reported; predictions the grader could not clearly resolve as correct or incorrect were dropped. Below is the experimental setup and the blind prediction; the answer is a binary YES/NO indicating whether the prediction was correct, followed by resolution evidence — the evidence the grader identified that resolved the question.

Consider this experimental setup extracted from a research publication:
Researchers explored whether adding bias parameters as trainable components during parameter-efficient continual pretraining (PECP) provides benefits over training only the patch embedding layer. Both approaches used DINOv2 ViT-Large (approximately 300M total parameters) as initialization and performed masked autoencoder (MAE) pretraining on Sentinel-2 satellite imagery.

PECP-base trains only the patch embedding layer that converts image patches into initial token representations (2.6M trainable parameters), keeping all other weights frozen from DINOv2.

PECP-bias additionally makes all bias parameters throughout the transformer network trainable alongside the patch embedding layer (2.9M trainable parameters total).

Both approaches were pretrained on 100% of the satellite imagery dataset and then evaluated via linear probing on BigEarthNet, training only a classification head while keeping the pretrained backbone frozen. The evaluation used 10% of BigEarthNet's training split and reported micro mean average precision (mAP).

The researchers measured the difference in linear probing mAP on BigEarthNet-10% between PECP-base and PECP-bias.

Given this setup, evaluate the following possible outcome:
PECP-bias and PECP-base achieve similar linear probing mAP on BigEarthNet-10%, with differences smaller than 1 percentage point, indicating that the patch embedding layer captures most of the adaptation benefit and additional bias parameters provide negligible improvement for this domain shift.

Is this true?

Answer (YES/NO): NO